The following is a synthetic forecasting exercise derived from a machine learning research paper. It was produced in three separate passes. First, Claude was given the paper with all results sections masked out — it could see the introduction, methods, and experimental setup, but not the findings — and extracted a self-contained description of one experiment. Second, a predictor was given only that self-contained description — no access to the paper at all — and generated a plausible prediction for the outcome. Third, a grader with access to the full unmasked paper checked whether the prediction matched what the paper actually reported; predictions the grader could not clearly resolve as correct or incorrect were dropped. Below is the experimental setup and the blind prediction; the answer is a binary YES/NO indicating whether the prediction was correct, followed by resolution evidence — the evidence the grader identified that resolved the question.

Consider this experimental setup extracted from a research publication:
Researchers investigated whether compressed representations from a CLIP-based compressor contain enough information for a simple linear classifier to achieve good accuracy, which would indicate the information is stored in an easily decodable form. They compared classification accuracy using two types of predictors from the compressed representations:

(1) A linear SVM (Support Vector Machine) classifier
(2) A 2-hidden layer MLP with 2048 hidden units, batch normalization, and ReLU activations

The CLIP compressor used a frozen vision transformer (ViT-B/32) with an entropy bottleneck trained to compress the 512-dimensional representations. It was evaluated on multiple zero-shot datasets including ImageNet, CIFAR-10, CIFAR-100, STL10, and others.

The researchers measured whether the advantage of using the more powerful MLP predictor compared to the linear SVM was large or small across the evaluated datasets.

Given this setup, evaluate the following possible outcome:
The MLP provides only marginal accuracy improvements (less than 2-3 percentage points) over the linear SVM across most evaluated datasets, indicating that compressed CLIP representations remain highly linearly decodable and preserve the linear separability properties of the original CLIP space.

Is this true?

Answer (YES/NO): YES